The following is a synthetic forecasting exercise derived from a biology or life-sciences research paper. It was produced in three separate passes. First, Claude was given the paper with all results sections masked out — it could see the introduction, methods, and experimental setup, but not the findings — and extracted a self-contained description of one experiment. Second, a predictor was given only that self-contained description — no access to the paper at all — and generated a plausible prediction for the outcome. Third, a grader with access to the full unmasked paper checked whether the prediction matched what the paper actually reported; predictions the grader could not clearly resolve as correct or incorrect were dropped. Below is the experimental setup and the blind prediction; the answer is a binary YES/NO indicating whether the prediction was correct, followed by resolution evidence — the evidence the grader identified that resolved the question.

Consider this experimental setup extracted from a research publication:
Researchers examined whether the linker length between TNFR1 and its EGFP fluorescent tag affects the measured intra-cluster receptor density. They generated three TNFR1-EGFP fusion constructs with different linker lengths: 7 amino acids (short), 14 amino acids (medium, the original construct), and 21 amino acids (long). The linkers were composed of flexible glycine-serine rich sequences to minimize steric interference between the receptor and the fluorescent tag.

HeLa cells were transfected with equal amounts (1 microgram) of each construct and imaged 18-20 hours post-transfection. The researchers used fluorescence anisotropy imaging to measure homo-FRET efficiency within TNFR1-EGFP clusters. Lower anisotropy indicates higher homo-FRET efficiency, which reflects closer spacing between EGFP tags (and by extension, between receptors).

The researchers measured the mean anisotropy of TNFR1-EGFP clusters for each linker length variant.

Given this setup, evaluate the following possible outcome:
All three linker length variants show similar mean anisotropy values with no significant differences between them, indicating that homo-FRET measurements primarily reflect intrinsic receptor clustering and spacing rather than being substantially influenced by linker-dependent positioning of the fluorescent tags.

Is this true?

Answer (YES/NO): YES